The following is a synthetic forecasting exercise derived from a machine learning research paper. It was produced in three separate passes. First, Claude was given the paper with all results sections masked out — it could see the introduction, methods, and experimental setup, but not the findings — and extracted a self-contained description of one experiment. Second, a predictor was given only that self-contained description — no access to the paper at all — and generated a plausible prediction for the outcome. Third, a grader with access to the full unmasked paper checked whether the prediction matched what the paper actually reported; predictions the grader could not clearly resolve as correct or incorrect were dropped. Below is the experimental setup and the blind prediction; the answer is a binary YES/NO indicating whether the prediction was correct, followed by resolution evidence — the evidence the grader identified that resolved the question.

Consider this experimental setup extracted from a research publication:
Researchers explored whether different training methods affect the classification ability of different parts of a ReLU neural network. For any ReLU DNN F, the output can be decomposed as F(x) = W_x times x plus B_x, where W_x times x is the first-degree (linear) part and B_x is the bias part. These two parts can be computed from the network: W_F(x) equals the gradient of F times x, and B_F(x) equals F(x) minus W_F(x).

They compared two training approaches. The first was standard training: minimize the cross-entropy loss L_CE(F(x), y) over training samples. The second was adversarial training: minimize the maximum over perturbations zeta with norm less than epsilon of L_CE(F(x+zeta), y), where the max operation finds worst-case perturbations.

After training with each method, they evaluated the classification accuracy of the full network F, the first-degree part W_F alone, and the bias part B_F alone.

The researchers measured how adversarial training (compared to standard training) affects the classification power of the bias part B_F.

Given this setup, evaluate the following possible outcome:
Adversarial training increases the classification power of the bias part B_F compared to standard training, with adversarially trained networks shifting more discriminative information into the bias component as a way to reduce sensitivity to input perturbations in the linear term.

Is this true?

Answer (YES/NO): YES